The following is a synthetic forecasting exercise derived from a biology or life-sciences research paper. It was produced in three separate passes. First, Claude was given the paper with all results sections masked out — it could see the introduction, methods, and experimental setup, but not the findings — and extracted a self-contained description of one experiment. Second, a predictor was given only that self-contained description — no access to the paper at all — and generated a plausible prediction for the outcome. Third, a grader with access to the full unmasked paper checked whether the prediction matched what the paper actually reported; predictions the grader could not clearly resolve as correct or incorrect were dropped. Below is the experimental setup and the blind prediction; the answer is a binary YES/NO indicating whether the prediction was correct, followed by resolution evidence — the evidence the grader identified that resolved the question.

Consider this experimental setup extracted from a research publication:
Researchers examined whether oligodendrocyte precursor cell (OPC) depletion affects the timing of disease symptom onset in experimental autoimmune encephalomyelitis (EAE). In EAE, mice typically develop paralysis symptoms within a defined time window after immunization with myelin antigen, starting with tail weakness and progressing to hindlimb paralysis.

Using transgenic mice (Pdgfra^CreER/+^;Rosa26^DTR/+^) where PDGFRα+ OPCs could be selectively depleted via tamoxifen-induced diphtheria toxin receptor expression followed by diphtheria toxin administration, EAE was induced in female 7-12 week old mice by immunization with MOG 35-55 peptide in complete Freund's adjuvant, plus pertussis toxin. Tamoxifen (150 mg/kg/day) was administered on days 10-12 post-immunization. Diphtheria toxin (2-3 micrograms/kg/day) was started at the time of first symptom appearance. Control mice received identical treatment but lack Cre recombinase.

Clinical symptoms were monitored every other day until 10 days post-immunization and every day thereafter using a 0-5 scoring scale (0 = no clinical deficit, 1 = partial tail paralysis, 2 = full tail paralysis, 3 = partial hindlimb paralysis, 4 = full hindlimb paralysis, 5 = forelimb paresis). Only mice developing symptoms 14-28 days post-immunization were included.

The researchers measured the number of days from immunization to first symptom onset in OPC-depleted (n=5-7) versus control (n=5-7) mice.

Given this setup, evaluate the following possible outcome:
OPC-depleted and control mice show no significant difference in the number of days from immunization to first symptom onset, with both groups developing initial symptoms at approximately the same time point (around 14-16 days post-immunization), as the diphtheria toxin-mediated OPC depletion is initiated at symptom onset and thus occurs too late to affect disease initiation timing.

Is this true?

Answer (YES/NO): YES